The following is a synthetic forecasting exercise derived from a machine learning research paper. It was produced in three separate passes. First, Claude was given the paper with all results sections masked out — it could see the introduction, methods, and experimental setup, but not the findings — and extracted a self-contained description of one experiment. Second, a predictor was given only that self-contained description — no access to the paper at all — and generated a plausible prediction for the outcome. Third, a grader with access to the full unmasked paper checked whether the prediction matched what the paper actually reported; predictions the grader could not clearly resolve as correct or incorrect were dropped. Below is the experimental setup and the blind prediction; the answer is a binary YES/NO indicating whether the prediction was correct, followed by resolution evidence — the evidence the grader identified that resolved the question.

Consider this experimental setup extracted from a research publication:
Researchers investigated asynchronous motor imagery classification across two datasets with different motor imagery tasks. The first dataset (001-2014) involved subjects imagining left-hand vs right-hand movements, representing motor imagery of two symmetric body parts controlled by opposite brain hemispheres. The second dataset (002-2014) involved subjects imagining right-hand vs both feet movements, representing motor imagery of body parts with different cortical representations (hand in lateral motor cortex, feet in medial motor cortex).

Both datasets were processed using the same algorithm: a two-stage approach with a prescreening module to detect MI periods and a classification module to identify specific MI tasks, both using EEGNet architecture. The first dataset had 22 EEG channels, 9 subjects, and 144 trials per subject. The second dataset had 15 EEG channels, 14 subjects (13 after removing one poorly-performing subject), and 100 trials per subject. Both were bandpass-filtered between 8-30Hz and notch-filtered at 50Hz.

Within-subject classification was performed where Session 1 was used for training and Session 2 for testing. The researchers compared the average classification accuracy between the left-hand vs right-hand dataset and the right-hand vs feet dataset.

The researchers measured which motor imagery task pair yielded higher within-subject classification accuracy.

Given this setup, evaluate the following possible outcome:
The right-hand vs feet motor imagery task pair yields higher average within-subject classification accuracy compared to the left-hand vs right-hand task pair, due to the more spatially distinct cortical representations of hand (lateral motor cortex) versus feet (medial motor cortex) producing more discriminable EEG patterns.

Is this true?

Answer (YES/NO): NO